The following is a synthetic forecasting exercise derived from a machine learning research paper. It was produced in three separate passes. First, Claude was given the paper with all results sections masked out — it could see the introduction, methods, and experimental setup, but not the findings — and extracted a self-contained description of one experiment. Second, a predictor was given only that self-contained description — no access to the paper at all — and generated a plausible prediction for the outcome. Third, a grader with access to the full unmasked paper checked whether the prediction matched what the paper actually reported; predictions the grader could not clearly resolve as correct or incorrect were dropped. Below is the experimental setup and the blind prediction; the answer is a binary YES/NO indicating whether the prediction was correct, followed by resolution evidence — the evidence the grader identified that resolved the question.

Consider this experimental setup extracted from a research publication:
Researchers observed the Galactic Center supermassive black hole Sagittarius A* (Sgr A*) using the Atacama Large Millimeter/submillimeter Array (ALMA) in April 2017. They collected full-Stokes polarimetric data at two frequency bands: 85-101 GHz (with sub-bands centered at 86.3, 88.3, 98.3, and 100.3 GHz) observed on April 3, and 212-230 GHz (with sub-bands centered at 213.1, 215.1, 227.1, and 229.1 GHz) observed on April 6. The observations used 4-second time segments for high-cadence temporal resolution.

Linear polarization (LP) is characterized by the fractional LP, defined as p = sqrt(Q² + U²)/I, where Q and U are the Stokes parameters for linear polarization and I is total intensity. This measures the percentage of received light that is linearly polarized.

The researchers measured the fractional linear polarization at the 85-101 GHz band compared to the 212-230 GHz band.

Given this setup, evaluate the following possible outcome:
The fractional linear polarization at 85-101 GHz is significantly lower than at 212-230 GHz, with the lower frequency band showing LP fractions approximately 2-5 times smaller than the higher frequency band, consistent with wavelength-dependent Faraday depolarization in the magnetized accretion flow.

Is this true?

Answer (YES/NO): YES